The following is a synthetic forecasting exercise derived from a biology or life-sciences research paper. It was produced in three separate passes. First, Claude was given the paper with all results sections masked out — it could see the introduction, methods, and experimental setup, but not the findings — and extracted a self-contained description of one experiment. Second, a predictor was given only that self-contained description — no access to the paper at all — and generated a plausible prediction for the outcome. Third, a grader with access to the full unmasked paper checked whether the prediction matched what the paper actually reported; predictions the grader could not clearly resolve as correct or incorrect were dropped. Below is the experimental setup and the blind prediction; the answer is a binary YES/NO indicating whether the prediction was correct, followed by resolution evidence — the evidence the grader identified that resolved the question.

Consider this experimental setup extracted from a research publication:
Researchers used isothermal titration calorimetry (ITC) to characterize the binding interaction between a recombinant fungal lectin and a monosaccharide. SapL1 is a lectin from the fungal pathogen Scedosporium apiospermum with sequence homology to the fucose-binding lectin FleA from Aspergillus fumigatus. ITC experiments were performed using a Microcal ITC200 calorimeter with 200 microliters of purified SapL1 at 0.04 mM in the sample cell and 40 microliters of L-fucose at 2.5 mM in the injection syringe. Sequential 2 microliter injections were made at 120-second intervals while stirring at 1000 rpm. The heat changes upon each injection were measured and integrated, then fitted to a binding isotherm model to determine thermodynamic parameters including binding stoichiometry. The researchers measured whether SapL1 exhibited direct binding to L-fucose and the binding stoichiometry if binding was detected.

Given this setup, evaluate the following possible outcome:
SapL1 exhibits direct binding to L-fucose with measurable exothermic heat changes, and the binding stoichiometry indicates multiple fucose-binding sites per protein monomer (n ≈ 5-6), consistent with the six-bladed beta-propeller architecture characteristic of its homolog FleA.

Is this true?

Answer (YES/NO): NO